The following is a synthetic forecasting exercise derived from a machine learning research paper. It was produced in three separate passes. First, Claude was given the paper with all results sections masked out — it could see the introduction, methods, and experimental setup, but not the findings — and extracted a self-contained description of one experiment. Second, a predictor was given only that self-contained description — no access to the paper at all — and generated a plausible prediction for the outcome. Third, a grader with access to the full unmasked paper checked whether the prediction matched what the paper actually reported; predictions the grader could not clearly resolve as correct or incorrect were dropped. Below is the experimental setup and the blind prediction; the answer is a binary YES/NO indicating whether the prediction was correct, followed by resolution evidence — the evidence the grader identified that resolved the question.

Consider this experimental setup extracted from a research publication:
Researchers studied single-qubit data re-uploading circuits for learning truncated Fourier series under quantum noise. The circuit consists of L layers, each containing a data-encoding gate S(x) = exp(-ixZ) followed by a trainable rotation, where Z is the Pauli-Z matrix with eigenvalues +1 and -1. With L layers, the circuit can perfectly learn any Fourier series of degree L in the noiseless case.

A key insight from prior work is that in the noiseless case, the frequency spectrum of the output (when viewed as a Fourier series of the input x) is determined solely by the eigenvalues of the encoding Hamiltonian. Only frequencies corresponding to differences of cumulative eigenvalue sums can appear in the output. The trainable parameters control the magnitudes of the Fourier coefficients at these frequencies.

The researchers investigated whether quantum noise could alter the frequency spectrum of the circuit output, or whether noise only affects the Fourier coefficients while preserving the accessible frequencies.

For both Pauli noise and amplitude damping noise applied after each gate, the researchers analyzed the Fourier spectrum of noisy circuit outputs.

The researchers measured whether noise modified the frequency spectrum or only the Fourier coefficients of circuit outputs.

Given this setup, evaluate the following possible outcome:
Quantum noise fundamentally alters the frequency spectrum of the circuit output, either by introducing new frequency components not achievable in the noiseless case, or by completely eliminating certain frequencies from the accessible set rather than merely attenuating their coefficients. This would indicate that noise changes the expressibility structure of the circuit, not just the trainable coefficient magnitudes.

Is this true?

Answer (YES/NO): NO